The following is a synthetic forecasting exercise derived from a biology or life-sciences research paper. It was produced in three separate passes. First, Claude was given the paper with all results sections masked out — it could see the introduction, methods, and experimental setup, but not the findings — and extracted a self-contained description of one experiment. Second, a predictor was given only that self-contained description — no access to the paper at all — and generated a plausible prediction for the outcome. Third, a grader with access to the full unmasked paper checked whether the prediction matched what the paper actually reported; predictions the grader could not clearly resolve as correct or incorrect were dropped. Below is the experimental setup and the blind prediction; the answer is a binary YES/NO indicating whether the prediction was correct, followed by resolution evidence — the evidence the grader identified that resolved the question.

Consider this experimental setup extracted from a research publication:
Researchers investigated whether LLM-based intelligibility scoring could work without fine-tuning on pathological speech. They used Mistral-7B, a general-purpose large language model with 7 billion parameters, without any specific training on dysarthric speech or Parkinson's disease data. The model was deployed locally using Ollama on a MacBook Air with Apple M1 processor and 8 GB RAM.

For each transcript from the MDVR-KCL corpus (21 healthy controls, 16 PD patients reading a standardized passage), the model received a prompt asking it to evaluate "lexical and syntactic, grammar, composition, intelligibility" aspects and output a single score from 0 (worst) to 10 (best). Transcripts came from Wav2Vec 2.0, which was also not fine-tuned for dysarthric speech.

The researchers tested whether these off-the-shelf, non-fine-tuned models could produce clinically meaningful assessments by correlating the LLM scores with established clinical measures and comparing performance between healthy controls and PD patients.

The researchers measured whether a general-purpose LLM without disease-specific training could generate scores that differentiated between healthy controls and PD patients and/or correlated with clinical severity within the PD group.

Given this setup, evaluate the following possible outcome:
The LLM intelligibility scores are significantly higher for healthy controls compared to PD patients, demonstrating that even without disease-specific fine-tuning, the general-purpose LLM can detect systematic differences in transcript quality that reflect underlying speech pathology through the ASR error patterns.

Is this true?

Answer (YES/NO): NO